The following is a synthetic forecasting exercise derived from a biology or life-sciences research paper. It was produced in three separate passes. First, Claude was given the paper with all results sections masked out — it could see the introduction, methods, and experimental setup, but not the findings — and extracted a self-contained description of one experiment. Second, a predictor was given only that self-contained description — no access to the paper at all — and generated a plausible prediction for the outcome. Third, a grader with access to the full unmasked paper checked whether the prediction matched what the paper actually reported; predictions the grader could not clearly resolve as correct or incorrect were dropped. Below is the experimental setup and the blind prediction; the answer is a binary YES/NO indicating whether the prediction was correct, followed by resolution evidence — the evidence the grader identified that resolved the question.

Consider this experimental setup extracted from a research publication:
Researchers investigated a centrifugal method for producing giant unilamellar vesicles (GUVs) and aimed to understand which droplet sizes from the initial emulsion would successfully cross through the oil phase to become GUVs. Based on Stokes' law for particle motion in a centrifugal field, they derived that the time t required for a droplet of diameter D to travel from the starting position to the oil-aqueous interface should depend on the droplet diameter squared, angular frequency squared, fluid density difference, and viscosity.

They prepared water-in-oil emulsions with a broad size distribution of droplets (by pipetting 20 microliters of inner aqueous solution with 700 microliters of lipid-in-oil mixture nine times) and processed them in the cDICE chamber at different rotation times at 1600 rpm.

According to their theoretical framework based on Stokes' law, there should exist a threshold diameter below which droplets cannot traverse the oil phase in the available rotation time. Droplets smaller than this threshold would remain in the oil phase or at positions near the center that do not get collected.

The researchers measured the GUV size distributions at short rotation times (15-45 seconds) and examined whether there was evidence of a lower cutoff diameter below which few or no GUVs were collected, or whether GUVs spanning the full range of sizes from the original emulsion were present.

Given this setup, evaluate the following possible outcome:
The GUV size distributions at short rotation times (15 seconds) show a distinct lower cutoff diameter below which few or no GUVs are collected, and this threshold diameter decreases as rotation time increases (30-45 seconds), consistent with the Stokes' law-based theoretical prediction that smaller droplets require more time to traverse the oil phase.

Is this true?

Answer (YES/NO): NO